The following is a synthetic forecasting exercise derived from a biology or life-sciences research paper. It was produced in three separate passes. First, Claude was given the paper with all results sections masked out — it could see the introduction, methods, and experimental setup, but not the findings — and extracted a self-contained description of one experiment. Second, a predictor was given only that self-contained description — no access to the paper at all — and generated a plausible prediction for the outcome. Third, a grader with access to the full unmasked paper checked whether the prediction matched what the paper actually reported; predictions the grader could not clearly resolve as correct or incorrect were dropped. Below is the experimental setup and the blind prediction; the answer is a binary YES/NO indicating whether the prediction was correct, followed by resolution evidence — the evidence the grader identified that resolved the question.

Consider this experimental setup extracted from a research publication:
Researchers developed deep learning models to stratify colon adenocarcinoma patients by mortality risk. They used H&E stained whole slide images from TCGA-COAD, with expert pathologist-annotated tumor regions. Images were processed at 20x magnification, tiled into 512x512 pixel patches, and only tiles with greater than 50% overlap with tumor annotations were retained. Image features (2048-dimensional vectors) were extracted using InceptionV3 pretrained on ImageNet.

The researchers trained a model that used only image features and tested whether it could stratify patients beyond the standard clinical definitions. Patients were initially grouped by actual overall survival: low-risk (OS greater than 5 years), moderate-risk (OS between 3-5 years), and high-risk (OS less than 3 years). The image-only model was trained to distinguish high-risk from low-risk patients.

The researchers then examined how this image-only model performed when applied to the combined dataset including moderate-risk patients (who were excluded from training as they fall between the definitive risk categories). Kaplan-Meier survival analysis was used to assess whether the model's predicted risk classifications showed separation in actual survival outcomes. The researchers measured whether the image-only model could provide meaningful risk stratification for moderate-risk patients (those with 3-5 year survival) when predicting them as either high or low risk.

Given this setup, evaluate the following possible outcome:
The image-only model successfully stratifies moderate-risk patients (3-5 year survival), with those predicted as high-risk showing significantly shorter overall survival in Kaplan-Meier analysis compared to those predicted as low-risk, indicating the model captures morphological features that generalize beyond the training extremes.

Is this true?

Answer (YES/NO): NO